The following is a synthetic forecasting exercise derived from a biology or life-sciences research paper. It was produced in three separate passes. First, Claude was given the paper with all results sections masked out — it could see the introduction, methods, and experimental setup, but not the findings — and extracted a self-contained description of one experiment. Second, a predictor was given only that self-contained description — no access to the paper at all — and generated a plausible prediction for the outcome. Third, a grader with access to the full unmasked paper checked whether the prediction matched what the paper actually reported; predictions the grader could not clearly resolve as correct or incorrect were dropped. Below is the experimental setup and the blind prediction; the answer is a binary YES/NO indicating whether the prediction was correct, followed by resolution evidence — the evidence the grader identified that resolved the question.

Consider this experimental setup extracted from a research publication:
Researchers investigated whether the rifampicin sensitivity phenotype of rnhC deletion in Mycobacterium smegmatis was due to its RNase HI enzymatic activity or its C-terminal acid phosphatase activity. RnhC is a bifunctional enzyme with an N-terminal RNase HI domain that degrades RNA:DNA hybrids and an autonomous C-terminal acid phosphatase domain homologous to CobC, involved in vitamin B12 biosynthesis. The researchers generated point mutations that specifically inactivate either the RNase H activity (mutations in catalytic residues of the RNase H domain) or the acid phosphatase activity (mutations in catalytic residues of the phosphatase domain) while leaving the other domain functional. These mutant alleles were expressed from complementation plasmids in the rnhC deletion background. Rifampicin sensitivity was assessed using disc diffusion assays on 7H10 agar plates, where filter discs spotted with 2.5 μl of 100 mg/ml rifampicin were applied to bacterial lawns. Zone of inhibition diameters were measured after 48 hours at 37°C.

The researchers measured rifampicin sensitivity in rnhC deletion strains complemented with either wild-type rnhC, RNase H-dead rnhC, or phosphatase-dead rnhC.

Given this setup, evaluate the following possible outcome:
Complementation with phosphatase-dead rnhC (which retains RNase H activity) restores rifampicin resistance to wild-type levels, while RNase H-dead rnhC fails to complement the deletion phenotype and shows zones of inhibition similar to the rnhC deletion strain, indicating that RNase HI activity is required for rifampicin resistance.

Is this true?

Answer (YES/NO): NO